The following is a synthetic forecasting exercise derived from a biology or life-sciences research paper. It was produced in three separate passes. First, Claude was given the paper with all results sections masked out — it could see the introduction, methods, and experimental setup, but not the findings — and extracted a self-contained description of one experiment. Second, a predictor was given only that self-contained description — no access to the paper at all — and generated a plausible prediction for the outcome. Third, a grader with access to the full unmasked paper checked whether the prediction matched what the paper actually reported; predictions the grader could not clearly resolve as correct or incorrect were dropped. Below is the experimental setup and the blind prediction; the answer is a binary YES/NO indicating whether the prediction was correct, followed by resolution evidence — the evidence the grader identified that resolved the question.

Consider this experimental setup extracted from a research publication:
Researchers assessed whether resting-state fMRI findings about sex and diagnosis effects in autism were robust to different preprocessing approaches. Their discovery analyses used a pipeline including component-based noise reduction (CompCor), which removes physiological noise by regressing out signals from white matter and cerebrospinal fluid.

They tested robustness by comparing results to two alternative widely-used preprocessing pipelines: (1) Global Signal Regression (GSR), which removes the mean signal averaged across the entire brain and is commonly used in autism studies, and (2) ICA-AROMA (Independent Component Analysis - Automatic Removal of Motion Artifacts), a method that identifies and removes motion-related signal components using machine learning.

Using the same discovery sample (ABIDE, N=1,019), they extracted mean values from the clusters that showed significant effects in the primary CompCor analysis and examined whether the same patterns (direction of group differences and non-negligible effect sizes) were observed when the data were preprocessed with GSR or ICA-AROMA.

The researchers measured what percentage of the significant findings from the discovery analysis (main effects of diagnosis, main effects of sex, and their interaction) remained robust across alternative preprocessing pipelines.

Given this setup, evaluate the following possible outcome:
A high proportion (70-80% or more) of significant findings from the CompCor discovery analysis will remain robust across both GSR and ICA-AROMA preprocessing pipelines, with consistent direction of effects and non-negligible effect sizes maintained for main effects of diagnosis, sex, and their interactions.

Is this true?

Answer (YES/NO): YES